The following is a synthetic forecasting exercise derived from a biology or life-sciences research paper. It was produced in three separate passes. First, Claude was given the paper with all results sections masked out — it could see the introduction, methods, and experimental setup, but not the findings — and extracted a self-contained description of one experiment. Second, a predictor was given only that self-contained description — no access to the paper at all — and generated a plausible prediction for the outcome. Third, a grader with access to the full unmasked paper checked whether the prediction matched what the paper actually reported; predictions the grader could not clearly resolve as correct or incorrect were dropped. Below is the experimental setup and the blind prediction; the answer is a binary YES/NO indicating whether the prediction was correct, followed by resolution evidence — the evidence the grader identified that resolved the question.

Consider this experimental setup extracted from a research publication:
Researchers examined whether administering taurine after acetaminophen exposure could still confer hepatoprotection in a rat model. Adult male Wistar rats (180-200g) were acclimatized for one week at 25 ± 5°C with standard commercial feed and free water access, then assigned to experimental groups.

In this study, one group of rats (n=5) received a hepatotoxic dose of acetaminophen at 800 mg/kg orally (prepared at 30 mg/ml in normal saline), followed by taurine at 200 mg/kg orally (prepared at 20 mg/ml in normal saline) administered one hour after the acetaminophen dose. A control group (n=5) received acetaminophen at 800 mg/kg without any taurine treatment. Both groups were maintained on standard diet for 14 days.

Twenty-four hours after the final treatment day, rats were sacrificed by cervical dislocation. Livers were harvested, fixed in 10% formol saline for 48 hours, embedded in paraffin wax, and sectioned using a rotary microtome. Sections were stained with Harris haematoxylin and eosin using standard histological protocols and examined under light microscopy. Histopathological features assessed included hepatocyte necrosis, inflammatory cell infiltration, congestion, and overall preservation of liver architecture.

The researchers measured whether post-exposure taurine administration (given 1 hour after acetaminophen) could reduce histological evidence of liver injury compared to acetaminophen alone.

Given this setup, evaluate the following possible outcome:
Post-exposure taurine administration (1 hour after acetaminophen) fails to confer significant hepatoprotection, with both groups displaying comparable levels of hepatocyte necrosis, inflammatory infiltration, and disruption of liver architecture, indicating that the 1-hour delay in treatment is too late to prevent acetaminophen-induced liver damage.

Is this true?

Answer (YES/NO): NO